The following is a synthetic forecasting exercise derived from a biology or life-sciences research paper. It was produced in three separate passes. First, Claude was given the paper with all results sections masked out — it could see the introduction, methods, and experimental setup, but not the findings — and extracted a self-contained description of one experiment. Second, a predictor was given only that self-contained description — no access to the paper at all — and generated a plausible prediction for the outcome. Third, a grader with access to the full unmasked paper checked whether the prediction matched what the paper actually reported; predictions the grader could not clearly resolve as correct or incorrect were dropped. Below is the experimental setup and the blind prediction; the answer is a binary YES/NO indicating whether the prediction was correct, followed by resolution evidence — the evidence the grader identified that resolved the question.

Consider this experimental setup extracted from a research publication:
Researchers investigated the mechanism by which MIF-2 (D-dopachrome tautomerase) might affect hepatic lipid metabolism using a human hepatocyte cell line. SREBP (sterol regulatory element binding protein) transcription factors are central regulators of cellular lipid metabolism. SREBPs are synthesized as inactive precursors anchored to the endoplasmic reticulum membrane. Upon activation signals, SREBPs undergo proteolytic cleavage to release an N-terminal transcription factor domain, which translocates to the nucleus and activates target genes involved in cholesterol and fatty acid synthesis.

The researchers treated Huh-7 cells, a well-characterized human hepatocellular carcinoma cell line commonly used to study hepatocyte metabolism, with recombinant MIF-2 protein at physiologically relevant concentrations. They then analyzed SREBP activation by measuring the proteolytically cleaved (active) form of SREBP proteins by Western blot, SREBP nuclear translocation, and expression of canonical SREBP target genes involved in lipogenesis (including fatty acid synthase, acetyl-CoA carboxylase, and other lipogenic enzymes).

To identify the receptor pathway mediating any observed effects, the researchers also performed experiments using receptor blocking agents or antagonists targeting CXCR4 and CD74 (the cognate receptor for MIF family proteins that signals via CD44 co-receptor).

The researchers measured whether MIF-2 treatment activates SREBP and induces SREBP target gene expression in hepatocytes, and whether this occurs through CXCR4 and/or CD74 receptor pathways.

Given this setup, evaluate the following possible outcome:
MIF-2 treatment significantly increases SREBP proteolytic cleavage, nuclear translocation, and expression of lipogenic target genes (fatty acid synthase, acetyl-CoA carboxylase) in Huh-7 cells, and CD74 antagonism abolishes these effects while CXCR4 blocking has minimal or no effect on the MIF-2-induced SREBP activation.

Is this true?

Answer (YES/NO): NO